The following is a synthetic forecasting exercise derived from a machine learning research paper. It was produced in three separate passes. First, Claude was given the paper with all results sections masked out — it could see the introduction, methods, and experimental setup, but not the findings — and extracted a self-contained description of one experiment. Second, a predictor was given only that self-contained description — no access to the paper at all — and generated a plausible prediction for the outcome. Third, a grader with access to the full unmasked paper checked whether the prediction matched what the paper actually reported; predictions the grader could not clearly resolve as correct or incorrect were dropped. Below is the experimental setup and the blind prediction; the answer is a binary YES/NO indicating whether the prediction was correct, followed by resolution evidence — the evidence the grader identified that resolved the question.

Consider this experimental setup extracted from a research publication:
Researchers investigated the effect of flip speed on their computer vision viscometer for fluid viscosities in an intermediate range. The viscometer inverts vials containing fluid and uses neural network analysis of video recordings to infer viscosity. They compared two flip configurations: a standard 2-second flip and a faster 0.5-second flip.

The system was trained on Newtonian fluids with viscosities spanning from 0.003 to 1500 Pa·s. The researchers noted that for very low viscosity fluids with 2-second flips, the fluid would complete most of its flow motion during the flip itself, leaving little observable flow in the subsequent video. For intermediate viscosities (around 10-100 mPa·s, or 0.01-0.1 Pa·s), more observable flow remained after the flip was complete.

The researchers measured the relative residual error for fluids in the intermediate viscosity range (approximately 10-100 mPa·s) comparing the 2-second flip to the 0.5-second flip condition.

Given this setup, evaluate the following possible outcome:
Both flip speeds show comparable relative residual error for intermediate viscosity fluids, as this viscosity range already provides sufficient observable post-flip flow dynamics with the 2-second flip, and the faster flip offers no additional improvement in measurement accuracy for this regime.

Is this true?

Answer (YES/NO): NO